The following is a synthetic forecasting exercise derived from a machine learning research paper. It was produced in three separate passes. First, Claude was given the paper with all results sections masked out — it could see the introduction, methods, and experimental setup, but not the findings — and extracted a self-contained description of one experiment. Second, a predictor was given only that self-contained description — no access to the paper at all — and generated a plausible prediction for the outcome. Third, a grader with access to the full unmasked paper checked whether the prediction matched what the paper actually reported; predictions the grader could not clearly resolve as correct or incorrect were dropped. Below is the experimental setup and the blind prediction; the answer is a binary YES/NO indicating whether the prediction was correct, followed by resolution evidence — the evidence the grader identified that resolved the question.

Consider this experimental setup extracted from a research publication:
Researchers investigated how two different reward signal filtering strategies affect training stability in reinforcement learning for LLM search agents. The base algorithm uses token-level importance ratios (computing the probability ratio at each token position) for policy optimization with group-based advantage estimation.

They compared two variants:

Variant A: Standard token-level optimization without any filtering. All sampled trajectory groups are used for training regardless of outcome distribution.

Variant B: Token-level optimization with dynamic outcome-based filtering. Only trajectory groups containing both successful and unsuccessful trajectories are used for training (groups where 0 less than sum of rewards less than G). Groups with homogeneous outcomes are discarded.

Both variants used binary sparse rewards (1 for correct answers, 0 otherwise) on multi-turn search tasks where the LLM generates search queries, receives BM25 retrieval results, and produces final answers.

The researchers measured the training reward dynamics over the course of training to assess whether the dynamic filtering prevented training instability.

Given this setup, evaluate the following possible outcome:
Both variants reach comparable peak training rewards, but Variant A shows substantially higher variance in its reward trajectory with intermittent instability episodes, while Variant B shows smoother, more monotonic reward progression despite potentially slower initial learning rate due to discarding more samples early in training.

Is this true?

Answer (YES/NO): NO